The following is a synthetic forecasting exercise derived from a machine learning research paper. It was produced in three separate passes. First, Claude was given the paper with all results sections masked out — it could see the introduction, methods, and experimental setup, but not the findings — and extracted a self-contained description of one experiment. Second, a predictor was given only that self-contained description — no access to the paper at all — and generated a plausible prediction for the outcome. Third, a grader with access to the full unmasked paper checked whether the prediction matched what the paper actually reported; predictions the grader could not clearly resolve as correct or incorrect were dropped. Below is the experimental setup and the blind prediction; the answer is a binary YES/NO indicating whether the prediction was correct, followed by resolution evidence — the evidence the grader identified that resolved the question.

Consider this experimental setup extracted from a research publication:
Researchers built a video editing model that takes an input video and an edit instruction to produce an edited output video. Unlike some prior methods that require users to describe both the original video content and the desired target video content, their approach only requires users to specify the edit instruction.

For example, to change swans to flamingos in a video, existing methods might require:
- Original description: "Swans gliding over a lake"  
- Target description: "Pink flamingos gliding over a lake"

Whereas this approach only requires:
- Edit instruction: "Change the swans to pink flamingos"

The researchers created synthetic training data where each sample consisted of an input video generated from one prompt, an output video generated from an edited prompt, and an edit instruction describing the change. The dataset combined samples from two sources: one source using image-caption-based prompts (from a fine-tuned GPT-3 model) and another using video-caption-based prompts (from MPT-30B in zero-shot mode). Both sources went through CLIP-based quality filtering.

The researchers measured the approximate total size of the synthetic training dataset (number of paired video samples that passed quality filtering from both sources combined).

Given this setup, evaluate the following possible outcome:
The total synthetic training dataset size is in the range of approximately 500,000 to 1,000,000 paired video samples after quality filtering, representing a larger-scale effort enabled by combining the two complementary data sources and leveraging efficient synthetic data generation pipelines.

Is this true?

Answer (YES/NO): NO